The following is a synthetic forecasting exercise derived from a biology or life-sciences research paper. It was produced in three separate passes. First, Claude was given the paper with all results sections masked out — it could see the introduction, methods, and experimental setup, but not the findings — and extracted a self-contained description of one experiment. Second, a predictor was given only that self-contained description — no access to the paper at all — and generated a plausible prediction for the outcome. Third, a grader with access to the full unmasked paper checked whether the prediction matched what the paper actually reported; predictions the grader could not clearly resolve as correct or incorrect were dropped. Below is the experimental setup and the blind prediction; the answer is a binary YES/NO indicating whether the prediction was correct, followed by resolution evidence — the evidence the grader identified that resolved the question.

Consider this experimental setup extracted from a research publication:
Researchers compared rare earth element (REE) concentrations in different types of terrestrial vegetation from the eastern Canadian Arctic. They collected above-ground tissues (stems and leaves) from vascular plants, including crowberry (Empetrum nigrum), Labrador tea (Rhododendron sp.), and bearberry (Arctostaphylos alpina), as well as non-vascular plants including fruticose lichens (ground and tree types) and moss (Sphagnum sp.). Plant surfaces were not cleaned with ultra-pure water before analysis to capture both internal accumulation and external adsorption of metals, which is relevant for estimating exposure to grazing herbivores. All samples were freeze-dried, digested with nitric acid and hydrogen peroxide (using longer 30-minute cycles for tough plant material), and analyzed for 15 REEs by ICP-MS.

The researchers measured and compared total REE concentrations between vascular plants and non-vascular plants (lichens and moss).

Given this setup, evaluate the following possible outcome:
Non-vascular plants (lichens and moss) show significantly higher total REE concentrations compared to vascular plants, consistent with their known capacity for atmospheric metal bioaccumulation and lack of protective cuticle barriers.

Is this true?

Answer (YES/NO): YES